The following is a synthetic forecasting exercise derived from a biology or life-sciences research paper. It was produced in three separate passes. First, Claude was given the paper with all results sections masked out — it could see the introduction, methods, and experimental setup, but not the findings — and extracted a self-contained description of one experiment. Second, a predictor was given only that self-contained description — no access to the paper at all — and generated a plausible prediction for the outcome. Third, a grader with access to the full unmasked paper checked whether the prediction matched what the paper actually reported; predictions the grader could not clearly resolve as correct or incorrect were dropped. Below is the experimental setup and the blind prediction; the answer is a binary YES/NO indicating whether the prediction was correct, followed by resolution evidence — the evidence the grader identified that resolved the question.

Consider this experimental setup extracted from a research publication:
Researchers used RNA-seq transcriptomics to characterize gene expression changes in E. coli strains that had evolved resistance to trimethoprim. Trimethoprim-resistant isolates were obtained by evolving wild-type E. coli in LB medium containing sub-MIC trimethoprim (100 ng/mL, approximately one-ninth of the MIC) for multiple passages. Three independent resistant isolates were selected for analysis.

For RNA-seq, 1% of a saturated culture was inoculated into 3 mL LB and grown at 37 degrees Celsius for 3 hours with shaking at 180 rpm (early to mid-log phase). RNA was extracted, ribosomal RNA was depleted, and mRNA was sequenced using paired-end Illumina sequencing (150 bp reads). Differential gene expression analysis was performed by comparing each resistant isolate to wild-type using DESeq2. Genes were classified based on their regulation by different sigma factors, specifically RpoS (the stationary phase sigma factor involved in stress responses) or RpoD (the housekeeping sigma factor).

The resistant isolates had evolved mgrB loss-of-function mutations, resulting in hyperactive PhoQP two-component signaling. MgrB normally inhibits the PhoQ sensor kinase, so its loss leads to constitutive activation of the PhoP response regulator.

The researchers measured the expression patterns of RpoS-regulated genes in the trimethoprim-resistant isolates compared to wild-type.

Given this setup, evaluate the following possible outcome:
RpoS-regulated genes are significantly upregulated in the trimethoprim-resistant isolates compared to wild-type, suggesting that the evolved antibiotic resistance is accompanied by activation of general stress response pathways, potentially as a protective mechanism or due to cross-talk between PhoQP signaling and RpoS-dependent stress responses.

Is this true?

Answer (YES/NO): YES